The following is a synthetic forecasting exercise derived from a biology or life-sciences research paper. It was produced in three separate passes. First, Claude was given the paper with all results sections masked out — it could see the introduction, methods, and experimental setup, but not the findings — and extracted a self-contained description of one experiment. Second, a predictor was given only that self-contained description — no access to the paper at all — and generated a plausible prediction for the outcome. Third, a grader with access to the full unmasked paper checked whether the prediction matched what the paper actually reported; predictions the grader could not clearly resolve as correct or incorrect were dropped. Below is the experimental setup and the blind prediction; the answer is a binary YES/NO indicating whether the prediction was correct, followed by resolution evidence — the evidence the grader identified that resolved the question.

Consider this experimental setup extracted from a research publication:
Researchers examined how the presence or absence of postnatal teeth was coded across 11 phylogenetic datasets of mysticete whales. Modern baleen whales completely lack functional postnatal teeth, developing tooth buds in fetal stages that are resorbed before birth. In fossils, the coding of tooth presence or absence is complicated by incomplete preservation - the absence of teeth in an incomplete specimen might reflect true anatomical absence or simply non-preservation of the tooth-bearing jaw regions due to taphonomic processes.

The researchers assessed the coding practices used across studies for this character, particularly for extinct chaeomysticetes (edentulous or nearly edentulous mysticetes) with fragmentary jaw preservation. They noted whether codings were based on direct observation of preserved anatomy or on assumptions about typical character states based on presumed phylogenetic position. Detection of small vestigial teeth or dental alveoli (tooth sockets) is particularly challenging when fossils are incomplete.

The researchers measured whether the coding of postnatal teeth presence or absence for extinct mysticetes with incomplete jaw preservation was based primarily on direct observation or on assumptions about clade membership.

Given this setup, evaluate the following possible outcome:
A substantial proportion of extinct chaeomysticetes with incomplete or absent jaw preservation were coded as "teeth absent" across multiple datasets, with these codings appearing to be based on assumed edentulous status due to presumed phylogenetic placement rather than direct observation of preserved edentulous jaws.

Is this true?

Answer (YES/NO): YES